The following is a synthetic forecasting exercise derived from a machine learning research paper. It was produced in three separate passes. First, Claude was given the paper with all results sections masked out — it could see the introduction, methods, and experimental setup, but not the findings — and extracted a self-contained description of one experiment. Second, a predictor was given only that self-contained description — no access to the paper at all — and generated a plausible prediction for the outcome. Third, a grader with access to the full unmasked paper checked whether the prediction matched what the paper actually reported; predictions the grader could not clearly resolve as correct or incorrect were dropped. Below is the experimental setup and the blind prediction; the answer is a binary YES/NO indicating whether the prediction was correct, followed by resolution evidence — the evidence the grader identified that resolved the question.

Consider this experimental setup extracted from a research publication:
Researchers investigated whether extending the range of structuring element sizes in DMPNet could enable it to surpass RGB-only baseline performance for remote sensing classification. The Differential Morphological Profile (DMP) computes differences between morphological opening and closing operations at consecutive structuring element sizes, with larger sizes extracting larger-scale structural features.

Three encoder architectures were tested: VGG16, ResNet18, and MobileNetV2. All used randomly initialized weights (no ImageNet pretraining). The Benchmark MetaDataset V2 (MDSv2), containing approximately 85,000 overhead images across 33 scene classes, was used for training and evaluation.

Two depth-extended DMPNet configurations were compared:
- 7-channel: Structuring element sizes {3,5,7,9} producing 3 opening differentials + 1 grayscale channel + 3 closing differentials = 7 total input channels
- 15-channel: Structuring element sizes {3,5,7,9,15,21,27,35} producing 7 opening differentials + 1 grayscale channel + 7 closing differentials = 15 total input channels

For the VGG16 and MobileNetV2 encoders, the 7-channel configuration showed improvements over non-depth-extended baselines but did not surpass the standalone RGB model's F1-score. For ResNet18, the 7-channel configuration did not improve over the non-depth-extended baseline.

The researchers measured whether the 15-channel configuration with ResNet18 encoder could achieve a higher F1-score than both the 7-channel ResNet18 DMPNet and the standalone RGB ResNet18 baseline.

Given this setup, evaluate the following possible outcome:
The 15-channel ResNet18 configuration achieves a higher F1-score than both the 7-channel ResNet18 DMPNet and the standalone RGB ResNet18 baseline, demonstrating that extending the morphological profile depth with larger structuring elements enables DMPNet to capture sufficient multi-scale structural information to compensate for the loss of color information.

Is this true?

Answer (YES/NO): YES